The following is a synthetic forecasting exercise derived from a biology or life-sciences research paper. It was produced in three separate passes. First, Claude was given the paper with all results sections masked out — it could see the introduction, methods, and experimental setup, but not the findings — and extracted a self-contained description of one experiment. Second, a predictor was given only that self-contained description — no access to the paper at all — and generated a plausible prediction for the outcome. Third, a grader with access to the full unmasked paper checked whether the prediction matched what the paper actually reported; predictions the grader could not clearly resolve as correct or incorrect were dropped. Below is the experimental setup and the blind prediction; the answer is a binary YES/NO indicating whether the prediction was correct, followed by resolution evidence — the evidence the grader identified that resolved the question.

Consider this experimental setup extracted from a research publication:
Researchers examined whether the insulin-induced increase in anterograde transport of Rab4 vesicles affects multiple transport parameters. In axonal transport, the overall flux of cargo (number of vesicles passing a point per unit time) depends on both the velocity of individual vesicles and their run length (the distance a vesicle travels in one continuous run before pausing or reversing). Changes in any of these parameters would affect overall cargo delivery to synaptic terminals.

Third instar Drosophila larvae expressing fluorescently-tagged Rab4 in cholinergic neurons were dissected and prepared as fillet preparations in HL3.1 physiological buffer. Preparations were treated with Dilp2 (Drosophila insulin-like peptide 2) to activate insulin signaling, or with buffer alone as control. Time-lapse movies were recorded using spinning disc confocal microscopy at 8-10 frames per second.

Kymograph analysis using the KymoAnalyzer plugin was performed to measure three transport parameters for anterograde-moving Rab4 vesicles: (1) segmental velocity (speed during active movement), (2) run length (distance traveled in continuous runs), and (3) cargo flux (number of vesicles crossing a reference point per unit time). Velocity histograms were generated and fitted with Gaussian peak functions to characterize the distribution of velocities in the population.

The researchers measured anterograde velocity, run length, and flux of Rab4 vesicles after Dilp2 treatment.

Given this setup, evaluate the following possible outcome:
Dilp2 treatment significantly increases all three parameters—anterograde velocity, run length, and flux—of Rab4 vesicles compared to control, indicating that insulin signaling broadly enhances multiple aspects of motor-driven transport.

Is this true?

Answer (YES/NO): YES